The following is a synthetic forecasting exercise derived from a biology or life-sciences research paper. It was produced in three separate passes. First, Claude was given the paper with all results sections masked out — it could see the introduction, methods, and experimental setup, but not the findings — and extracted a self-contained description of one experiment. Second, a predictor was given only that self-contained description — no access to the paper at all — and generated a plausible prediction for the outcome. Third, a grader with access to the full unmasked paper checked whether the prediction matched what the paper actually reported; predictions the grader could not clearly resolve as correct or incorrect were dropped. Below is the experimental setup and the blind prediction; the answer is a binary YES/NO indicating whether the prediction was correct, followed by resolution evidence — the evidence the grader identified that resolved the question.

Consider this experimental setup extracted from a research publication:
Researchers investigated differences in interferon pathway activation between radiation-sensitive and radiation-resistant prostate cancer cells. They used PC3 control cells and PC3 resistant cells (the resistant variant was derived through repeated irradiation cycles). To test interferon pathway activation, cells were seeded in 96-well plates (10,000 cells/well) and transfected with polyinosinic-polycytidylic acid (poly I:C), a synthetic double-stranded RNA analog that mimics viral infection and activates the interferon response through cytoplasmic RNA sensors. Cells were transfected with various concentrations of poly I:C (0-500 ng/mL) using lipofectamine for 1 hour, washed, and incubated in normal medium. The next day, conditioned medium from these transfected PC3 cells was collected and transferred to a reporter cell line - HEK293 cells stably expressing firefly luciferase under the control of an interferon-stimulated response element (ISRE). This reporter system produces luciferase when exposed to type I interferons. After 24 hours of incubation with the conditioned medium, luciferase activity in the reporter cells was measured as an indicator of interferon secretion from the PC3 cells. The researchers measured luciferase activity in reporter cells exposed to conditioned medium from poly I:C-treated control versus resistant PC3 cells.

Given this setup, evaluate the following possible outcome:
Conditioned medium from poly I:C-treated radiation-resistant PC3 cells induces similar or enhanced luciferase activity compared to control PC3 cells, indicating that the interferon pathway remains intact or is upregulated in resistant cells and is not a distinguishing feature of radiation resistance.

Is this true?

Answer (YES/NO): NO